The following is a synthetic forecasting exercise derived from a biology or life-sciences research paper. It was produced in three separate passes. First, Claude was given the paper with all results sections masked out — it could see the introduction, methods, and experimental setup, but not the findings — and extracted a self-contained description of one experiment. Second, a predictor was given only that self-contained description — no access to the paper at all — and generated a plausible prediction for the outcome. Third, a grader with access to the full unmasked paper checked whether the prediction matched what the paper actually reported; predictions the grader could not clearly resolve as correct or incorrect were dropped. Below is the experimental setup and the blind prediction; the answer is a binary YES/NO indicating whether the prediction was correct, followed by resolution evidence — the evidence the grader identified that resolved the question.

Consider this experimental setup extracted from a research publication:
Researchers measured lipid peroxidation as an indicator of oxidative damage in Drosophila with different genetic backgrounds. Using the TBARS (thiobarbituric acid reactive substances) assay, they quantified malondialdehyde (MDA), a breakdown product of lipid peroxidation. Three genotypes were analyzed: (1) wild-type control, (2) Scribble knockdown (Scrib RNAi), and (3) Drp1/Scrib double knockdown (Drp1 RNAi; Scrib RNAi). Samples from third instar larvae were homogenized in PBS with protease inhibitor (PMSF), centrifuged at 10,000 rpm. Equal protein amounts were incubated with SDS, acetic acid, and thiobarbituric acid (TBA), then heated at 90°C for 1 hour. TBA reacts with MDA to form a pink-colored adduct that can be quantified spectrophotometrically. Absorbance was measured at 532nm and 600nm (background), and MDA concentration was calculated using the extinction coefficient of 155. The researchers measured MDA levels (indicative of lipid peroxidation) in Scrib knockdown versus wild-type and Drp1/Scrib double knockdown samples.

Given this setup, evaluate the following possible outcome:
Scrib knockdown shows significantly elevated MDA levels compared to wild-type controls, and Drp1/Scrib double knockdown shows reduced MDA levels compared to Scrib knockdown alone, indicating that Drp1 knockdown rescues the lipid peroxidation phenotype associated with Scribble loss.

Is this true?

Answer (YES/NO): YES